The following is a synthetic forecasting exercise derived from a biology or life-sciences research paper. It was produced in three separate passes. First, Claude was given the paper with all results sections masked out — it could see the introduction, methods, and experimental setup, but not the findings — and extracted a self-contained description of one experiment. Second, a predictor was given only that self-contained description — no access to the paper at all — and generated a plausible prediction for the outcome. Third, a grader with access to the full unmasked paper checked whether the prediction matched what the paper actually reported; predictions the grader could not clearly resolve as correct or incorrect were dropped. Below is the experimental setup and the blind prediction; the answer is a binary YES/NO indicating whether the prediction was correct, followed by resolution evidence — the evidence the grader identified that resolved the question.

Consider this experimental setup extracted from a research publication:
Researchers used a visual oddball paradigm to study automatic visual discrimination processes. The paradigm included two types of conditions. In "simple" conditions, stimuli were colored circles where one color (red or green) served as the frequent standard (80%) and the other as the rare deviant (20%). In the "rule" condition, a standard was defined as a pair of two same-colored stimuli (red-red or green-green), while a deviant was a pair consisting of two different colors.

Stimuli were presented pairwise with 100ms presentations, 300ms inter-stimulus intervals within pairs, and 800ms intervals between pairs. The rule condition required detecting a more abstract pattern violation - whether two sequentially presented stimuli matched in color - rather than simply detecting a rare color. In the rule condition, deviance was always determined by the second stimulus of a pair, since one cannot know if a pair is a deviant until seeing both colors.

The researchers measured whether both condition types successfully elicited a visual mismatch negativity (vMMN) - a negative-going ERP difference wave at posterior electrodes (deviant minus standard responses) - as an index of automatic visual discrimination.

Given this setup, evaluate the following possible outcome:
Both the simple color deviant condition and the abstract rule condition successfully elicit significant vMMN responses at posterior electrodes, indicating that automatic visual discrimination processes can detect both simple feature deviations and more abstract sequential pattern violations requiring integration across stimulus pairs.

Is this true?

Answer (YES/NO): NO